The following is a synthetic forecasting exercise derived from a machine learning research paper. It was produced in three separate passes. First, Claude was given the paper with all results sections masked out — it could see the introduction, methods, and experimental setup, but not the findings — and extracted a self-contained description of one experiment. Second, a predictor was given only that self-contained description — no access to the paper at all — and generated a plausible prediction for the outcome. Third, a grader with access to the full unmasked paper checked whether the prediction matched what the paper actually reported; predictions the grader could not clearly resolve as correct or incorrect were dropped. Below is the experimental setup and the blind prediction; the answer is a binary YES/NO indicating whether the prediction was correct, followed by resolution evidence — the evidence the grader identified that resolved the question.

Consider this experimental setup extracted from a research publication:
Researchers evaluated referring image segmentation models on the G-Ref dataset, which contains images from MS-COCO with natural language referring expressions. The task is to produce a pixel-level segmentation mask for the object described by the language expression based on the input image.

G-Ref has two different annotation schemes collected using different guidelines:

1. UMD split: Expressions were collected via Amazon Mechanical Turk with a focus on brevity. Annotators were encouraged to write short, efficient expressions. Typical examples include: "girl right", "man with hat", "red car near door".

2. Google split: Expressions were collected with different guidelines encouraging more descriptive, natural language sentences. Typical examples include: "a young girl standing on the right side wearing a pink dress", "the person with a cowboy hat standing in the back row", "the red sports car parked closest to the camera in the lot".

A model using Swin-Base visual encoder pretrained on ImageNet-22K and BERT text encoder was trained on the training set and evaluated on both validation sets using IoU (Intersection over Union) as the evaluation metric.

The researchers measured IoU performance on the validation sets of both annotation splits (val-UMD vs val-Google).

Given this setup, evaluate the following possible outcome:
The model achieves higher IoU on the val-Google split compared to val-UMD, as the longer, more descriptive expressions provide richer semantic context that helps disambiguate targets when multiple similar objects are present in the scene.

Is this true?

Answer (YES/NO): NO